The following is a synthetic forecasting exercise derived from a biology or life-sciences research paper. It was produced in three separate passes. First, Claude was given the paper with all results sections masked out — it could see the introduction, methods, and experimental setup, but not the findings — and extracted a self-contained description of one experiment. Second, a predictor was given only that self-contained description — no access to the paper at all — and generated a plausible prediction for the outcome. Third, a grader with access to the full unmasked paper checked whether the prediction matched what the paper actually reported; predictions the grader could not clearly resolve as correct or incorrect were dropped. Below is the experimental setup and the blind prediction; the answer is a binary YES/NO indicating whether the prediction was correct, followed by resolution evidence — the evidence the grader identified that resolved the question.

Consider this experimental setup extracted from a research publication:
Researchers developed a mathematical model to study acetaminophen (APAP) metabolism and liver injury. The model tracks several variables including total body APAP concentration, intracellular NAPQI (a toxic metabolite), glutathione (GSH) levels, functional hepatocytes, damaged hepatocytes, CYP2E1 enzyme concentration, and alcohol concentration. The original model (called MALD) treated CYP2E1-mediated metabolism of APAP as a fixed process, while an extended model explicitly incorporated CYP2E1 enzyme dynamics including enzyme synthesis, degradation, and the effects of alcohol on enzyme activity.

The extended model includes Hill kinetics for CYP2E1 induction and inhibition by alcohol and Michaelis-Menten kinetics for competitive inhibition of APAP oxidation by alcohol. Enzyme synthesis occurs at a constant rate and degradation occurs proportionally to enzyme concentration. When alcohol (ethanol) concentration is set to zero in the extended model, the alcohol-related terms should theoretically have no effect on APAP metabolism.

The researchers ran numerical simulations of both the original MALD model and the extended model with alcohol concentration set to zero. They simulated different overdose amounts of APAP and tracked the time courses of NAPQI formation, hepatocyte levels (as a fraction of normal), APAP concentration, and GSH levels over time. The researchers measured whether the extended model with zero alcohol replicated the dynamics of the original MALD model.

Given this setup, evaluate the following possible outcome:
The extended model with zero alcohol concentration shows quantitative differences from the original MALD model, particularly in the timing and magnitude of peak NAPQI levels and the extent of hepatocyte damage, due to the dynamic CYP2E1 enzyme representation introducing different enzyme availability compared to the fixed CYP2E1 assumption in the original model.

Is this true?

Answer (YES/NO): NO